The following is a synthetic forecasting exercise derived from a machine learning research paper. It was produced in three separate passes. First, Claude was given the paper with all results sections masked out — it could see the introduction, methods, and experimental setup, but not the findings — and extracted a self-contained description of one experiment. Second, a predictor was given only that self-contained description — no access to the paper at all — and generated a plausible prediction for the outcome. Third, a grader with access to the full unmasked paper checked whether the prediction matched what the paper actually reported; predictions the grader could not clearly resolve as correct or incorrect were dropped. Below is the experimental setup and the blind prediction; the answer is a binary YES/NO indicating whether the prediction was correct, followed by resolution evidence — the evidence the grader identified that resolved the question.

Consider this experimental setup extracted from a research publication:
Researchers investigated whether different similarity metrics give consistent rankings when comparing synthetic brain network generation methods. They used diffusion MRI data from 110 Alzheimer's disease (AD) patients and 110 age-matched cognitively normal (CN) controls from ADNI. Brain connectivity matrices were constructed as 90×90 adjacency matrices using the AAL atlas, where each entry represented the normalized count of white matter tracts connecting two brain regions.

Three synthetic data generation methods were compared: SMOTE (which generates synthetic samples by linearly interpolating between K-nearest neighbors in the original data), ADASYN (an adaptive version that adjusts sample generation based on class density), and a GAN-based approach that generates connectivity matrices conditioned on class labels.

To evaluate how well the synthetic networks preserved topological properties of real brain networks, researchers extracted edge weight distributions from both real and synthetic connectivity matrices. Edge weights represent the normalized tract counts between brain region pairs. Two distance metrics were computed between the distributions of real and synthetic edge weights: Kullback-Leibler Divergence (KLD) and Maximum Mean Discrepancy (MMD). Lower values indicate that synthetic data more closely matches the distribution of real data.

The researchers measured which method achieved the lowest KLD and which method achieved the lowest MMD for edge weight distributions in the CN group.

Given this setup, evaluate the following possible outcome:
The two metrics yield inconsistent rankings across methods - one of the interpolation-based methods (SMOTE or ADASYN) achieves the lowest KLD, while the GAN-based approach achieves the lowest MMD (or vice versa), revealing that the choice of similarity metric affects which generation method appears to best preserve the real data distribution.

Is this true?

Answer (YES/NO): YES